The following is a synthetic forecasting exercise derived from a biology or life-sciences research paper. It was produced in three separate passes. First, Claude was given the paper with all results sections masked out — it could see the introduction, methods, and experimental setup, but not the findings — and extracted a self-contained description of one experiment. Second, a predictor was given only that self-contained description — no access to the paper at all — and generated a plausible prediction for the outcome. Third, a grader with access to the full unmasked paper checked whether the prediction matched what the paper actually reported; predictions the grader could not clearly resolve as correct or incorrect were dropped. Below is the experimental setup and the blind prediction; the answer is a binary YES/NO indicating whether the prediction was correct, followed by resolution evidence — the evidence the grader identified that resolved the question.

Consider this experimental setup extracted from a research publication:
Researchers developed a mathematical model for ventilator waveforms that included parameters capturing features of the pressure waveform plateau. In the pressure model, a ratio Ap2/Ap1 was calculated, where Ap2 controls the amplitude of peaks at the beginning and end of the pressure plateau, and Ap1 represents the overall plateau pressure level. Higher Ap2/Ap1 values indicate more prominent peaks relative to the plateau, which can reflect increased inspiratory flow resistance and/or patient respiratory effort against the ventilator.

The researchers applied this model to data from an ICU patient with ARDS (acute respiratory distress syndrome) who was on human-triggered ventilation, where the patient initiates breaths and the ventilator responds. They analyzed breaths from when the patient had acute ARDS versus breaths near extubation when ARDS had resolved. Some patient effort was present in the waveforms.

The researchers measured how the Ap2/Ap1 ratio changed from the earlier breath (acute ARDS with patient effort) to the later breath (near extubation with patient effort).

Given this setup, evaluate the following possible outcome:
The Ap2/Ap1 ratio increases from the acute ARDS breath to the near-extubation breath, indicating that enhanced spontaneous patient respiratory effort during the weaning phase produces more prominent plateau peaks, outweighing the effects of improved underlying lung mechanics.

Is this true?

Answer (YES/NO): YES